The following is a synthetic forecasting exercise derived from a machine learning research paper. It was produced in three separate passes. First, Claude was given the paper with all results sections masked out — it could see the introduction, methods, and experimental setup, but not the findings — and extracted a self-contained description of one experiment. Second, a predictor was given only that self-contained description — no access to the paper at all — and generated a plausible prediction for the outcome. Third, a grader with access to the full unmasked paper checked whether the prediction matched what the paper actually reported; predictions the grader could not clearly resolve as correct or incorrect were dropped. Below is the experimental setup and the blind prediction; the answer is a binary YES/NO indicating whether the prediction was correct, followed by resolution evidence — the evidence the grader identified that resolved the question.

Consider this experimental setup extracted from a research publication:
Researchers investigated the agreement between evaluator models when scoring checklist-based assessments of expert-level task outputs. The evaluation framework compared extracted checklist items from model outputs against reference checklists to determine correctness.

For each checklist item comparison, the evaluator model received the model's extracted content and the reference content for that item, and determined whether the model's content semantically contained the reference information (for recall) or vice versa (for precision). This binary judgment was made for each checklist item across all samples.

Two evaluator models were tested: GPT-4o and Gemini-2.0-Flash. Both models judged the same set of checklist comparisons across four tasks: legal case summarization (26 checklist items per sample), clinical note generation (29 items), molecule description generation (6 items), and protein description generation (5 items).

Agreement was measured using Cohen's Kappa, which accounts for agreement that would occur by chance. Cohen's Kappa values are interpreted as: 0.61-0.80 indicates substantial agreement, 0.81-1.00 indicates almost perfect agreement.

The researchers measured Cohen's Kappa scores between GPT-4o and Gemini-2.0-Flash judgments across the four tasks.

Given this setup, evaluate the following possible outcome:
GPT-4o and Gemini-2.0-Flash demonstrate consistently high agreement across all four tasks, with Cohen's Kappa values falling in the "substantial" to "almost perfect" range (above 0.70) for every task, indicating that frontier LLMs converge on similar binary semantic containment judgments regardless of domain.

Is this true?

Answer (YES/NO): YES